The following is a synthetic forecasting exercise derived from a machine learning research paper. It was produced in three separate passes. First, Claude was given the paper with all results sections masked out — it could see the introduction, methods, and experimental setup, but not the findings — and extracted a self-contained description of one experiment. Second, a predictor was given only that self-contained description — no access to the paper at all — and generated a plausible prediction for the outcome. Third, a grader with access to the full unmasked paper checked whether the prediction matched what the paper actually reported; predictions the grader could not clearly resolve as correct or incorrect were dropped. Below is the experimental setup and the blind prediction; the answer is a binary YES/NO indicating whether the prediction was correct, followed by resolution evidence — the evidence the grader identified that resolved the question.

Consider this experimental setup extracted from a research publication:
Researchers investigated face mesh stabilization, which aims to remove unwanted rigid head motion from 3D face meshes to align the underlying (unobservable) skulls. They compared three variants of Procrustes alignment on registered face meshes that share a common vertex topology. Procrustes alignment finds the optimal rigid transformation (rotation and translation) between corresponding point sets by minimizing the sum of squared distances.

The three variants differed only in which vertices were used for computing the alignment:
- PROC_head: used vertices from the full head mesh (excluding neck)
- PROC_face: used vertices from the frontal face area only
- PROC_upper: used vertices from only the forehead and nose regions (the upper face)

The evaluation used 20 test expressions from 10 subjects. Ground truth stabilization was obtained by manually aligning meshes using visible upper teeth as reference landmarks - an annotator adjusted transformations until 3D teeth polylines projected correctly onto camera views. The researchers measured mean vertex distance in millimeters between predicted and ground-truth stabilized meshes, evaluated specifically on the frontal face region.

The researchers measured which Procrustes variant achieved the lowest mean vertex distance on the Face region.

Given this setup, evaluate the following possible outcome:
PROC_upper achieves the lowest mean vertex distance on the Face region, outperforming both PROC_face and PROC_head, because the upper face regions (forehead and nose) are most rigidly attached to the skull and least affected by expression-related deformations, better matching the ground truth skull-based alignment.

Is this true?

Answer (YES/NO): YES